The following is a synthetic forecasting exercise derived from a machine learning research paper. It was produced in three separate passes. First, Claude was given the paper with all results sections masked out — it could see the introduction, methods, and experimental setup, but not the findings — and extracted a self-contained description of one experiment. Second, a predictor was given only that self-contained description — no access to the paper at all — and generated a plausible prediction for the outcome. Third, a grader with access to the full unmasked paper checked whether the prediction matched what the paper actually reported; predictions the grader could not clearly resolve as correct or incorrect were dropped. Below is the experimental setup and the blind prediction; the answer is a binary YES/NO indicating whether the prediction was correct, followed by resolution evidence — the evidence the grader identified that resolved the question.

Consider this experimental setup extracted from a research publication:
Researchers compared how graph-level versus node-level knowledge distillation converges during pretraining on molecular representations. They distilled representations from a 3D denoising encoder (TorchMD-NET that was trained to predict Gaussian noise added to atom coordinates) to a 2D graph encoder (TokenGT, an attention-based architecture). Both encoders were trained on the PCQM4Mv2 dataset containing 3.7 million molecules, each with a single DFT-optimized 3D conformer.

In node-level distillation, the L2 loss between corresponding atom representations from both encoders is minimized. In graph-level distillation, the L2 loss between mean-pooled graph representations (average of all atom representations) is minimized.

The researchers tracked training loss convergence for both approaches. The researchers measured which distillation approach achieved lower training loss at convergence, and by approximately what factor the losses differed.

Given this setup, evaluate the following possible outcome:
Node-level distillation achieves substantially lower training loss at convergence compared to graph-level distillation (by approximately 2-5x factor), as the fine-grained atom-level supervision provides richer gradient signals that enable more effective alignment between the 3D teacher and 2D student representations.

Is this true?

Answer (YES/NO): NO